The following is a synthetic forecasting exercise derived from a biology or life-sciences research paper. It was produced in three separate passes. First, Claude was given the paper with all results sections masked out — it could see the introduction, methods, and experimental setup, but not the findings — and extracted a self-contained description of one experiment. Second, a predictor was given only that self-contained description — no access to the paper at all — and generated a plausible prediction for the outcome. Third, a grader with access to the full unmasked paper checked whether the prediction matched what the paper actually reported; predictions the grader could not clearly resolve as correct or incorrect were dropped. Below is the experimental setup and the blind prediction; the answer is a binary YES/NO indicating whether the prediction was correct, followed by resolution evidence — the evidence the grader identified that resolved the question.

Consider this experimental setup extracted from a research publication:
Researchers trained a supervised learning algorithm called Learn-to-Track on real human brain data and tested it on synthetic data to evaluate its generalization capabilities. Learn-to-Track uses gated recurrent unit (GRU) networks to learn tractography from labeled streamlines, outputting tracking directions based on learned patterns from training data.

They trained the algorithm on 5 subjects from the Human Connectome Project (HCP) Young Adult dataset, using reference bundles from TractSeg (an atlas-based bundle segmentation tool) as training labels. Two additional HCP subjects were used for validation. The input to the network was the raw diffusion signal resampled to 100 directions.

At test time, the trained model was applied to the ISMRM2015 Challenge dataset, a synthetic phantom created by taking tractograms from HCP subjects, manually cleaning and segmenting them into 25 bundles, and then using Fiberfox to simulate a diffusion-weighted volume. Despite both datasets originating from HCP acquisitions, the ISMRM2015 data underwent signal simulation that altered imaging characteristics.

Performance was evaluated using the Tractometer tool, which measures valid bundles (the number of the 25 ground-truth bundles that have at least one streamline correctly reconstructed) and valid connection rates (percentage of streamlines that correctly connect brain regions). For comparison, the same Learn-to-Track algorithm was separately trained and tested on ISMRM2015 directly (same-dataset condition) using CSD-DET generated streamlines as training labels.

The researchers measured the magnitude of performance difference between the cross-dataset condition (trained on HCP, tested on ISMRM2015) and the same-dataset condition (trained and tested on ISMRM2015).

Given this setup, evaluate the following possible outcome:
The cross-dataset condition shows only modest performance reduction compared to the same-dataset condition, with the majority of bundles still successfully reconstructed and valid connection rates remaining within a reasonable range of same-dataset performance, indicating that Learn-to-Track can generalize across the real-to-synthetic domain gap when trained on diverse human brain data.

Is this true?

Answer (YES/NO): NO